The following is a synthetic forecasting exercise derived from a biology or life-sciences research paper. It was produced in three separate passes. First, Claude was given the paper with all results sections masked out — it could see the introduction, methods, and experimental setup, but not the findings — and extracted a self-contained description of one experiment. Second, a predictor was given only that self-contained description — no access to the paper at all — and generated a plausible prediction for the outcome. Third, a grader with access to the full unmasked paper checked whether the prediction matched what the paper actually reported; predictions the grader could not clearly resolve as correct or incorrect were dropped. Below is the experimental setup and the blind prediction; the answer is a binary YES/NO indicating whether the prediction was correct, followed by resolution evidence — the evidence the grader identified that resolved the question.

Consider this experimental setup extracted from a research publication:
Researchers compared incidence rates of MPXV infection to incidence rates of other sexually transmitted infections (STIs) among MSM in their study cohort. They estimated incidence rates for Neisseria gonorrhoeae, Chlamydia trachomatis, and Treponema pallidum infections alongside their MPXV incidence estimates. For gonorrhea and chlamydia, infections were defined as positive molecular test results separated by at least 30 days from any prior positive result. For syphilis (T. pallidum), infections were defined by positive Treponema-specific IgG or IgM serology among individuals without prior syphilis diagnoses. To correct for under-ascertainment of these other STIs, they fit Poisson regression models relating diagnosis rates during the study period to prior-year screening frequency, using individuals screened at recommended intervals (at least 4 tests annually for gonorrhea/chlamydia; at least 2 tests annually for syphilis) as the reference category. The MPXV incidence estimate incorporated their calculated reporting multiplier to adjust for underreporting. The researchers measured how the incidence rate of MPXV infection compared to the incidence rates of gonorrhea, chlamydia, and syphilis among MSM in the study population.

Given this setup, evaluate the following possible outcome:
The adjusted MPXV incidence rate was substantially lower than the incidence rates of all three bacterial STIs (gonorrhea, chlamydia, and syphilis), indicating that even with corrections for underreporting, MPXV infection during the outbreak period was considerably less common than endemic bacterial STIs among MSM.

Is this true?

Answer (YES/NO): NO